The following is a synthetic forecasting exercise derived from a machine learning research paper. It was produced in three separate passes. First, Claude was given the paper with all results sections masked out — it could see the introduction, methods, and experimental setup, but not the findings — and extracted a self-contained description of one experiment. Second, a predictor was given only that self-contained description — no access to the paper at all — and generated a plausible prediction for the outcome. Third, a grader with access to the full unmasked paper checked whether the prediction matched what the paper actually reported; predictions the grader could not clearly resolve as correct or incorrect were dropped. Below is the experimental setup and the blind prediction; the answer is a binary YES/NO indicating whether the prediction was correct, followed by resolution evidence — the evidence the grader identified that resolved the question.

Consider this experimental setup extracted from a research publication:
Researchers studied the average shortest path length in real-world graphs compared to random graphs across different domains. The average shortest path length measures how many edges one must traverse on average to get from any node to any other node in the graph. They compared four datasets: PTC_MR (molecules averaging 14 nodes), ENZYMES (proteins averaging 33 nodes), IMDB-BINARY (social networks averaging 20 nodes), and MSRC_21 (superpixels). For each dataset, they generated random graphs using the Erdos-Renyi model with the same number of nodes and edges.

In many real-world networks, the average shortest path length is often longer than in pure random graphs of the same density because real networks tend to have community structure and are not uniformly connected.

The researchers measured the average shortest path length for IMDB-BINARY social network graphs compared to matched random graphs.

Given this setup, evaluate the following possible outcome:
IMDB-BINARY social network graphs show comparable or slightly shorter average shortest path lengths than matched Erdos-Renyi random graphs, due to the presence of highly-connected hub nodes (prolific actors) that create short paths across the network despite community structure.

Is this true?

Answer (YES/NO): YES